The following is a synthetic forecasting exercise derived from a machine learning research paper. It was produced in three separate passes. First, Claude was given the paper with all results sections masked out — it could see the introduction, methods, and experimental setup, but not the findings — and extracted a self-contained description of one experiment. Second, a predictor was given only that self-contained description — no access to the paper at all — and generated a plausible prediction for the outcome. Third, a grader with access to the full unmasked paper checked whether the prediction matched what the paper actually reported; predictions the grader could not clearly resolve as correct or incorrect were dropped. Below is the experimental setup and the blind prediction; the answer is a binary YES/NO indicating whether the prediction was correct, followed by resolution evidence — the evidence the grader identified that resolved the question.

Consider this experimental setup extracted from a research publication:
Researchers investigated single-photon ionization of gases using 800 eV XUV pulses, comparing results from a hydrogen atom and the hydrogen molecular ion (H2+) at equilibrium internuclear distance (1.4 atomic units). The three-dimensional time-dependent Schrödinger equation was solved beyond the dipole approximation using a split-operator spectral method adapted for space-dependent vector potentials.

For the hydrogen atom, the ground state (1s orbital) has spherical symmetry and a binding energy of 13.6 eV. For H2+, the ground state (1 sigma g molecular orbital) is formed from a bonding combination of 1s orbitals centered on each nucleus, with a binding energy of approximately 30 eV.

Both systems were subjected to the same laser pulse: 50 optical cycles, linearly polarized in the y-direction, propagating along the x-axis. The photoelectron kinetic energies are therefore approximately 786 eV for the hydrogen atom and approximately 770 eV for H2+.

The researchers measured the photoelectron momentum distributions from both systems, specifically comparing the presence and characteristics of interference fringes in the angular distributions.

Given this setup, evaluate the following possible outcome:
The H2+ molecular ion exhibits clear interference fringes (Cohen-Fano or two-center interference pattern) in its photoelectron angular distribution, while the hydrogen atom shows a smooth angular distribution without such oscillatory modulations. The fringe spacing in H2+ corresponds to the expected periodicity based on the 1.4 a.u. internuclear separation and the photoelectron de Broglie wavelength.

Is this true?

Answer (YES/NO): YES